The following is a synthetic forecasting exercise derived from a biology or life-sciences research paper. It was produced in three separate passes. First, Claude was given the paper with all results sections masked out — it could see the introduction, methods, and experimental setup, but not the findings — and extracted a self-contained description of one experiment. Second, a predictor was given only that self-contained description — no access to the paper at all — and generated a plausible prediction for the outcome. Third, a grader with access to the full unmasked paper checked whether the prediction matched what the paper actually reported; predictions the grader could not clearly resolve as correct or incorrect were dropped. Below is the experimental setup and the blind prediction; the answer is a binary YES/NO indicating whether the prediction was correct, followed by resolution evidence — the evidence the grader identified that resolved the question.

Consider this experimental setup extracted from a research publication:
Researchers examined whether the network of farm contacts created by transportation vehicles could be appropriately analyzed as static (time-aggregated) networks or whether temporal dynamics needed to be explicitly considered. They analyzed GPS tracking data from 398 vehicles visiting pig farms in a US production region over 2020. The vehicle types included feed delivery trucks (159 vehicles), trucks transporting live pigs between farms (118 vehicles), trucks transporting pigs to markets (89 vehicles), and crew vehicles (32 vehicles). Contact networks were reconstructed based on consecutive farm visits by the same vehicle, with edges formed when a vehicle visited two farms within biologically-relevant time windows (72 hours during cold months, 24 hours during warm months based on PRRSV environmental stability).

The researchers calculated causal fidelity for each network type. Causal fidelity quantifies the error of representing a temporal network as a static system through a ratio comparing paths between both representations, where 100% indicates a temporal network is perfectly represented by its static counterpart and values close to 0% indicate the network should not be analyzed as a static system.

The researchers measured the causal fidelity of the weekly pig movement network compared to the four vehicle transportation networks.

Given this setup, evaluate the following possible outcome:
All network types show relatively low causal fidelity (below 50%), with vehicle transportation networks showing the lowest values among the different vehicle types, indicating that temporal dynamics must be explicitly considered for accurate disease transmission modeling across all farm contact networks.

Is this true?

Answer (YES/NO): NO